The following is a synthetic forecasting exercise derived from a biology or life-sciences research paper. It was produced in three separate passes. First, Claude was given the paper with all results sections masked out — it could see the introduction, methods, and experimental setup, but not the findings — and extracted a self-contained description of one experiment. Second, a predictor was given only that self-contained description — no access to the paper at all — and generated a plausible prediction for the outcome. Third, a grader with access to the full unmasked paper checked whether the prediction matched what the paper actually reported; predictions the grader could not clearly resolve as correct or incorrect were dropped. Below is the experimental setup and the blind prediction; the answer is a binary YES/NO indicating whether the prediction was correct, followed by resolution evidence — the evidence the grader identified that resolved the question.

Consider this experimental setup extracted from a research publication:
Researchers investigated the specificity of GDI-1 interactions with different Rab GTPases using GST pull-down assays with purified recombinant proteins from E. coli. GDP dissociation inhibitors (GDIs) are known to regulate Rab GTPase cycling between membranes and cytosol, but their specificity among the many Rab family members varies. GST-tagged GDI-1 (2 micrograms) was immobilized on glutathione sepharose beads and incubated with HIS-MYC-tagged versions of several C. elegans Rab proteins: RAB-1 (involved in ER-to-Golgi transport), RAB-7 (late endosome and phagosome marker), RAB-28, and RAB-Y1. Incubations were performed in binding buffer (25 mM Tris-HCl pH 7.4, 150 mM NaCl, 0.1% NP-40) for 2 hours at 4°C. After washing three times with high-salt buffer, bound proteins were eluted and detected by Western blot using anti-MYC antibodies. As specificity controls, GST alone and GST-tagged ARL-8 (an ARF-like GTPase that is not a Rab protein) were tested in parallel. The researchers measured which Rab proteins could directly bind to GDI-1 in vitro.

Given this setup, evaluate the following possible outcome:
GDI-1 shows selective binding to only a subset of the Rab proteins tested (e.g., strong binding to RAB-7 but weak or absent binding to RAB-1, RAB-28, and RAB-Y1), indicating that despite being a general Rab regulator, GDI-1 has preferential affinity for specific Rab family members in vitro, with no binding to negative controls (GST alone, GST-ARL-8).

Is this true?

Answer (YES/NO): NO